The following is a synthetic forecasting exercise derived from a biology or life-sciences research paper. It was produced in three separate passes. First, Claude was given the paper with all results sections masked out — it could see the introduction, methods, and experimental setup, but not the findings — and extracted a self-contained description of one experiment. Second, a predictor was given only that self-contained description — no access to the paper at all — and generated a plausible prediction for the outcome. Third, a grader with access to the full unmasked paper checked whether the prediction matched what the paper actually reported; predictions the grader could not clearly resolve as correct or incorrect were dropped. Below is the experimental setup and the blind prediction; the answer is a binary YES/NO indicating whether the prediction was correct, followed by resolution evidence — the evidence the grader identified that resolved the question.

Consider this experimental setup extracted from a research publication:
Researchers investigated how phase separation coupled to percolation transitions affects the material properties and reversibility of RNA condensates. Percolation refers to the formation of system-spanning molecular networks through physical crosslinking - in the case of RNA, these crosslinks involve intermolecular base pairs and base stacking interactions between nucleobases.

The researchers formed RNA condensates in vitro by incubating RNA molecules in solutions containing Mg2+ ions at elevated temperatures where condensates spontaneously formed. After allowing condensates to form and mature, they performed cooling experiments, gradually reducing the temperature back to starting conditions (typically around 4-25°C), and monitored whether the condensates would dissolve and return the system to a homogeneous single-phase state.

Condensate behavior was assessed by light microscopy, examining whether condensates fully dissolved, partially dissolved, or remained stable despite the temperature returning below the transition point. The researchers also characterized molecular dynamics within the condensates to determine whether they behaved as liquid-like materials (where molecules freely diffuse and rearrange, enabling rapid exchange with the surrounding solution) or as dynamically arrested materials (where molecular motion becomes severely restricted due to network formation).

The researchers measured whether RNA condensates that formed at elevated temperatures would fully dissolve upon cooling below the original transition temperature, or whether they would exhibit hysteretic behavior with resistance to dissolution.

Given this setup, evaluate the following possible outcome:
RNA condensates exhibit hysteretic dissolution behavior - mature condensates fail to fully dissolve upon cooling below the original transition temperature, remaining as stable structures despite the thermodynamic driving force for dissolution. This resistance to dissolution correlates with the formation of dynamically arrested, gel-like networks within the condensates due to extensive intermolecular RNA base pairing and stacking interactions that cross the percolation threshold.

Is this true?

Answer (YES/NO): YES